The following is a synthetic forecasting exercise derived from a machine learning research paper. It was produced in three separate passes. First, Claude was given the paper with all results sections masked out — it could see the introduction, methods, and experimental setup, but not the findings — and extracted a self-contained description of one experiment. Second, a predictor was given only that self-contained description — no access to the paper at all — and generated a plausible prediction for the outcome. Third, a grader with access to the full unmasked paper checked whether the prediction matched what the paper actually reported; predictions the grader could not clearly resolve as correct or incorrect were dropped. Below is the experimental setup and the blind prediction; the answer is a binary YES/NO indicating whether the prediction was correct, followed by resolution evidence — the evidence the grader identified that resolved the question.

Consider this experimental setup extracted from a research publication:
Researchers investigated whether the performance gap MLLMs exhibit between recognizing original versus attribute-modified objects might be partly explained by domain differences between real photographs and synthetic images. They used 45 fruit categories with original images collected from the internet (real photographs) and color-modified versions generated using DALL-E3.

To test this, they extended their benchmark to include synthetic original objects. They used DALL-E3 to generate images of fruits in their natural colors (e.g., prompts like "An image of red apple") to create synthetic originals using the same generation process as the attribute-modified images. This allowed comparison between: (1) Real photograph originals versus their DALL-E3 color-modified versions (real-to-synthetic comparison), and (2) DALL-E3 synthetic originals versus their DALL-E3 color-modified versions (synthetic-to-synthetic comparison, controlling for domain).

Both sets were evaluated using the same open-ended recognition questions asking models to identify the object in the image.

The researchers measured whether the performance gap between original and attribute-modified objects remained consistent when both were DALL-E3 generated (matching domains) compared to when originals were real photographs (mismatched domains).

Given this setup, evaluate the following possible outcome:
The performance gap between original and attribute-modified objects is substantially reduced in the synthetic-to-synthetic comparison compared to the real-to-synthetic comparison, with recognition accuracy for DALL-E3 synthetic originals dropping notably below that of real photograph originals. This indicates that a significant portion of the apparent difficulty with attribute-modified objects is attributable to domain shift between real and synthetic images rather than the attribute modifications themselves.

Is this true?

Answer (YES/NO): NO